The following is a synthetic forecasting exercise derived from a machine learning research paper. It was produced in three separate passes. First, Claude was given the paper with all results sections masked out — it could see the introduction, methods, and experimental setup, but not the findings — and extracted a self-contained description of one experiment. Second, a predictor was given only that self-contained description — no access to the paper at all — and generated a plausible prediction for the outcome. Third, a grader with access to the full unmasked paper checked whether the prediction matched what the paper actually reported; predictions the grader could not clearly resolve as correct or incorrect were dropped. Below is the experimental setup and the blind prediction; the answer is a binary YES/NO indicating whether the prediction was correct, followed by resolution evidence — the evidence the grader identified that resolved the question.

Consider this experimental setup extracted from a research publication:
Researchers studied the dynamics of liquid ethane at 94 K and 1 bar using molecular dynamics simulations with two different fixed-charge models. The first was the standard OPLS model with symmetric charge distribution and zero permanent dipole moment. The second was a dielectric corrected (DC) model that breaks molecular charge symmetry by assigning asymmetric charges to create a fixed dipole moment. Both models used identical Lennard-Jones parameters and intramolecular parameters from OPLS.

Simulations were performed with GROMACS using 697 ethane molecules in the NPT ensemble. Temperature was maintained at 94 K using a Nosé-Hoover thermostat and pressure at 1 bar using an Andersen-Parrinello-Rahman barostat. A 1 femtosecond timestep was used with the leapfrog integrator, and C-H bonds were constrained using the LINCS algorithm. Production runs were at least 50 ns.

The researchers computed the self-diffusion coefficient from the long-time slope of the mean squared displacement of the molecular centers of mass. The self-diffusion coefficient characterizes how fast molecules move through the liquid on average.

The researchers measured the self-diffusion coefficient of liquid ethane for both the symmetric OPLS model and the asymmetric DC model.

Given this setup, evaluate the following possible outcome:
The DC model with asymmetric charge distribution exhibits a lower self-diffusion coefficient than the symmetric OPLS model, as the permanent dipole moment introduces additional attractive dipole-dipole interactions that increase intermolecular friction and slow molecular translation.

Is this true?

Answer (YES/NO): NO